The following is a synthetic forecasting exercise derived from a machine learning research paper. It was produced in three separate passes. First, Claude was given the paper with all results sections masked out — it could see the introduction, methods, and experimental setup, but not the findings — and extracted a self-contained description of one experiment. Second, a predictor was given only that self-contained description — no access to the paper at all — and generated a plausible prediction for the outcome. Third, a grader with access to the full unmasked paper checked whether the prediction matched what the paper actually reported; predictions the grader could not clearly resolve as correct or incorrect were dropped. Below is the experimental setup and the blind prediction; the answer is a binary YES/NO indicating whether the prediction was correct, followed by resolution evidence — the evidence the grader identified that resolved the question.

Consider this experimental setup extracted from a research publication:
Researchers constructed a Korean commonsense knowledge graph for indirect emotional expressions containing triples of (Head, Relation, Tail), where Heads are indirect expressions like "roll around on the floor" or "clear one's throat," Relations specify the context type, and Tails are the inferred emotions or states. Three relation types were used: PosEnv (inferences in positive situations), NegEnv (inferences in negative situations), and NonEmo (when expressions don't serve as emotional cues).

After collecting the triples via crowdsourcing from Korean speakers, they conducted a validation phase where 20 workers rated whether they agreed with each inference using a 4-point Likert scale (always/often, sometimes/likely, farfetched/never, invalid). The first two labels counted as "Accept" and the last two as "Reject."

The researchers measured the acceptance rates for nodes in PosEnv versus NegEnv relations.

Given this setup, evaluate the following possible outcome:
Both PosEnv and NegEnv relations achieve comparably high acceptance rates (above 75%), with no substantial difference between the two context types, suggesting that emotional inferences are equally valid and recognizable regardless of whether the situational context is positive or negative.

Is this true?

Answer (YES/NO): NO